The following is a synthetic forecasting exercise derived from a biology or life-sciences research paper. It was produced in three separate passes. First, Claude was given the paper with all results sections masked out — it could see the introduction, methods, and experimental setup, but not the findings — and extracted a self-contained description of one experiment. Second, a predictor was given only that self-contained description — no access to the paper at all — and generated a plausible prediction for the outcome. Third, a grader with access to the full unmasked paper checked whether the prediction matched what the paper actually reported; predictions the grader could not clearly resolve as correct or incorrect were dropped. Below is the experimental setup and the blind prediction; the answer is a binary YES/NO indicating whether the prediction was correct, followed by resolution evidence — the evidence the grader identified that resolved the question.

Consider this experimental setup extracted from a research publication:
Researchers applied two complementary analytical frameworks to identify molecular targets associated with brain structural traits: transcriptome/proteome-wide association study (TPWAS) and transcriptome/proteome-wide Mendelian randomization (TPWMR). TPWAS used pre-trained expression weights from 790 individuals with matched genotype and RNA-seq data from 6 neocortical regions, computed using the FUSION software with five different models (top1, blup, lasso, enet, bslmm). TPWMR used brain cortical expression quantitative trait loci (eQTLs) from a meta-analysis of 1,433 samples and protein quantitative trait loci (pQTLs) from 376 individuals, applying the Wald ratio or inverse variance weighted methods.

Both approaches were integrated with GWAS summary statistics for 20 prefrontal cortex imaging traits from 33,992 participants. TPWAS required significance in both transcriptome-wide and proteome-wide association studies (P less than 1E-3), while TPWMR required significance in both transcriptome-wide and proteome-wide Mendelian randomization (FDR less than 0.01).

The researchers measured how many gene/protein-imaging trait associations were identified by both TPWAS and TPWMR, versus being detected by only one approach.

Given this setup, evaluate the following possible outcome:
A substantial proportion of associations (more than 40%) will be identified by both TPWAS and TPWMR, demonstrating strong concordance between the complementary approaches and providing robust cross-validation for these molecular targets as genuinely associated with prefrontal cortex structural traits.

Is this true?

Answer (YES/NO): NO